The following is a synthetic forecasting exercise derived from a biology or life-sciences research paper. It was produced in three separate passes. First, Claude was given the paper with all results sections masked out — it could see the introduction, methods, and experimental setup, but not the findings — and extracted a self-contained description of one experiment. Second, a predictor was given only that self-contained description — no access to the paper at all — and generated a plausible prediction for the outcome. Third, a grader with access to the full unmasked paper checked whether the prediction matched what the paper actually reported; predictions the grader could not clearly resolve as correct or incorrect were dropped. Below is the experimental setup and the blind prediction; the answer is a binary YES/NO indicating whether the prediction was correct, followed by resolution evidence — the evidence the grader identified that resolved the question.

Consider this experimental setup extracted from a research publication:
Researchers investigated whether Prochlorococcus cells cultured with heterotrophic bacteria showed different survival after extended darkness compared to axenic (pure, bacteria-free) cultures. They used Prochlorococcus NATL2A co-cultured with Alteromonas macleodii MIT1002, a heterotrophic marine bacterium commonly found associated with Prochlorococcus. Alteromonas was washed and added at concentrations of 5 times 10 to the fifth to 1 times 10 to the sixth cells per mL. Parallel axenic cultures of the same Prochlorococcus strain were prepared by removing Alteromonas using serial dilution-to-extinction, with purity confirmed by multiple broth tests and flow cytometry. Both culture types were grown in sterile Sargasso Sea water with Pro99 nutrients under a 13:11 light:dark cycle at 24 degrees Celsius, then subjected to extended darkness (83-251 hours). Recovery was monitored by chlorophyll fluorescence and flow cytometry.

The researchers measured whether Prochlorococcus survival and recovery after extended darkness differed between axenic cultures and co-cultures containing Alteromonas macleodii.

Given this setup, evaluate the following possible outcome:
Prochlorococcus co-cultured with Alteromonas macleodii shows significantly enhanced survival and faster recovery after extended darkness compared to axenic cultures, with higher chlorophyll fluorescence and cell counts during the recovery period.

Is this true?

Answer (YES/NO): YES